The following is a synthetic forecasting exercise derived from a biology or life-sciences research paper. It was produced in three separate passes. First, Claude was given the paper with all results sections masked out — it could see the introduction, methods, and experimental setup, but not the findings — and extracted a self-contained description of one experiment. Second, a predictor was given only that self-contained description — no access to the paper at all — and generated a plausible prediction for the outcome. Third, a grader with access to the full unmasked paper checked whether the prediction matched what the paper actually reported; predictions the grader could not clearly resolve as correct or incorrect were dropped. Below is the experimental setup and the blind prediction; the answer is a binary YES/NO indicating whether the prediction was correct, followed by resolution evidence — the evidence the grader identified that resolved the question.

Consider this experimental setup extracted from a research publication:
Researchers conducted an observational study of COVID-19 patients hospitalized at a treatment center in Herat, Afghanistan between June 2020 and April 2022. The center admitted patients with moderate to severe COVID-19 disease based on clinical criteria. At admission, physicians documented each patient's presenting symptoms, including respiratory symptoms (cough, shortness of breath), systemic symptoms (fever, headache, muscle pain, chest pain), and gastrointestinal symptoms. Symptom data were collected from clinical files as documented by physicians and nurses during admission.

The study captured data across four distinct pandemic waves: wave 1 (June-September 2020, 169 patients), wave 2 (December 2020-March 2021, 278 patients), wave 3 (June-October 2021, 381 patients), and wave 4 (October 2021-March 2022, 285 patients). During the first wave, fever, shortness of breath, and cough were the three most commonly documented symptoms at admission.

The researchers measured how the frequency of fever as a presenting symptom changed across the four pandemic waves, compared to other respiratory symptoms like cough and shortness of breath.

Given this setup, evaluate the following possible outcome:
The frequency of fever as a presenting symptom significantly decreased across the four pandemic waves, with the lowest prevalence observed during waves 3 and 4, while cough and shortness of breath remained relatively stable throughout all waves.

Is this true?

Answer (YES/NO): YES